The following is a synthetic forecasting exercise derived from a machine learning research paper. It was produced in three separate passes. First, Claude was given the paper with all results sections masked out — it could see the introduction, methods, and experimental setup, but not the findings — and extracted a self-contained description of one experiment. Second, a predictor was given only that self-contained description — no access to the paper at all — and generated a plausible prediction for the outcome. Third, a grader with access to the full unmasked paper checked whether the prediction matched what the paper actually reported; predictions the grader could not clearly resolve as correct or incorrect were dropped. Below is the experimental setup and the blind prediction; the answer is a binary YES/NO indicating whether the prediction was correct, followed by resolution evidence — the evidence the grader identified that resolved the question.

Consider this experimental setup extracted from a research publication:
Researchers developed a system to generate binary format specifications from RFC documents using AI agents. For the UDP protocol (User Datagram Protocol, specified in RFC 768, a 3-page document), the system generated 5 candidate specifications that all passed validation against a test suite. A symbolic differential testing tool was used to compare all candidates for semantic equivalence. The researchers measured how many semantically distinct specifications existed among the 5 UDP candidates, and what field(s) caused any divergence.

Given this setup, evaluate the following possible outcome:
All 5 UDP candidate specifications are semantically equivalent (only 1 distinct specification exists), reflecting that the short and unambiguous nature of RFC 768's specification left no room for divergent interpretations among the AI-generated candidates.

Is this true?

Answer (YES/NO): NO